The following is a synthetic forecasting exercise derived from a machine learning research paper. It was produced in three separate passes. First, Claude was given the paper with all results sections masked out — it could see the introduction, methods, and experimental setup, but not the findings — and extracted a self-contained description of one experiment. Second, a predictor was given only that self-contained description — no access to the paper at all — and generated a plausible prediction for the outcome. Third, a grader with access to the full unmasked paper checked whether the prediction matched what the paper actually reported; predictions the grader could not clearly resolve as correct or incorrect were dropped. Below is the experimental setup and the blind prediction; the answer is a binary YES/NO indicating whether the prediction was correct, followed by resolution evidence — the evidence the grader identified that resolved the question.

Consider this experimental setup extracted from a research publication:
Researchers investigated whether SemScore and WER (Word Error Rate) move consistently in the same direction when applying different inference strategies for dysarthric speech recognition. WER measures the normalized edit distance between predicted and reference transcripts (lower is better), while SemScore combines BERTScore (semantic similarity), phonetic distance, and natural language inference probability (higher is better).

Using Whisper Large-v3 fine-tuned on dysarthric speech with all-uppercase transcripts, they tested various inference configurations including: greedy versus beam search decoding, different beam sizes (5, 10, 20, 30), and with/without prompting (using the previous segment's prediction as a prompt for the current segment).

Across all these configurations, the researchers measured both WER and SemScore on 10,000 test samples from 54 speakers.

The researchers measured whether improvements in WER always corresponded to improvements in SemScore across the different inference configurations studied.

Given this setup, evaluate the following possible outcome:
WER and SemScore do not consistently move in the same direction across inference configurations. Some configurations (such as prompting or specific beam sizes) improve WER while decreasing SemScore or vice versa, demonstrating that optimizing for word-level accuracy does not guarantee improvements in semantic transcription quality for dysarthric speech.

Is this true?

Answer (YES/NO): YES